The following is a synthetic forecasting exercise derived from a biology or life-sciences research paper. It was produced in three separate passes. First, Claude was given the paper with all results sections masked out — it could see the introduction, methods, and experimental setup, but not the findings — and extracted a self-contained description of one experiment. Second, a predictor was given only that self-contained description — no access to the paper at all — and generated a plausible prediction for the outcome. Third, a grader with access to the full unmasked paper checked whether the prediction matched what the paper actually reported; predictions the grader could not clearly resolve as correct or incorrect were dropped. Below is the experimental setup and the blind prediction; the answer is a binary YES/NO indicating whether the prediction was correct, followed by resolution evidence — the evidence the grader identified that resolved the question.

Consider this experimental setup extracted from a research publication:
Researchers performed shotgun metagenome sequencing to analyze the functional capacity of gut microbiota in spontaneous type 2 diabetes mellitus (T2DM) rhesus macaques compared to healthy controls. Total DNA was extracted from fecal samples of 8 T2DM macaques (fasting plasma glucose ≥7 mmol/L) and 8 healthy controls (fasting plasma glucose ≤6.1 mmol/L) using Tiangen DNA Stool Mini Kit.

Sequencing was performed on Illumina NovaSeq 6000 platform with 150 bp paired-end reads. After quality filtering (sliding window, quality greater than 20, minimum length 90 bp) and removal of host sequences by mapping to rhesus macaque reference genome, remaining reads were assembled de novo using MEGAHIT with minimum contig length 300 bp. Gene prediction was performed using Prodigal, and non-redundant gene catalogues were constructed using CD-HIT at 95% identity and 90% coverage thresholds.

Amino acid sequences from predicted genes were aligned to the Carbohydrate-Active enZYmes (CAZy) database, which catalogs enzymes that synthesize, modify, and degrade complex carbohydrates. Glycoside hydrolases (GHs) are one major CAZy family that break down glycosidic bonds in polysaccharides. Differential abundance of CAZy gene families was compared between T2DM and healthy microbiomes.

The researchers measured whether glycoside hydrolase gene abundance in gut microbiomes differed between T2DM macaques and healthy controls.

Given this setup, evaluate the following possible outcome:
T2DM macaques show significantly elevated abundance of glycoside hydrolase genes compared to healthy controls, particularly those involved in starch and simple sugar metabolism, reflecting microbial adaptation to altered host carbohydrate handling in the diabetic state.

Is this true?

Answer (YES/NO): NO